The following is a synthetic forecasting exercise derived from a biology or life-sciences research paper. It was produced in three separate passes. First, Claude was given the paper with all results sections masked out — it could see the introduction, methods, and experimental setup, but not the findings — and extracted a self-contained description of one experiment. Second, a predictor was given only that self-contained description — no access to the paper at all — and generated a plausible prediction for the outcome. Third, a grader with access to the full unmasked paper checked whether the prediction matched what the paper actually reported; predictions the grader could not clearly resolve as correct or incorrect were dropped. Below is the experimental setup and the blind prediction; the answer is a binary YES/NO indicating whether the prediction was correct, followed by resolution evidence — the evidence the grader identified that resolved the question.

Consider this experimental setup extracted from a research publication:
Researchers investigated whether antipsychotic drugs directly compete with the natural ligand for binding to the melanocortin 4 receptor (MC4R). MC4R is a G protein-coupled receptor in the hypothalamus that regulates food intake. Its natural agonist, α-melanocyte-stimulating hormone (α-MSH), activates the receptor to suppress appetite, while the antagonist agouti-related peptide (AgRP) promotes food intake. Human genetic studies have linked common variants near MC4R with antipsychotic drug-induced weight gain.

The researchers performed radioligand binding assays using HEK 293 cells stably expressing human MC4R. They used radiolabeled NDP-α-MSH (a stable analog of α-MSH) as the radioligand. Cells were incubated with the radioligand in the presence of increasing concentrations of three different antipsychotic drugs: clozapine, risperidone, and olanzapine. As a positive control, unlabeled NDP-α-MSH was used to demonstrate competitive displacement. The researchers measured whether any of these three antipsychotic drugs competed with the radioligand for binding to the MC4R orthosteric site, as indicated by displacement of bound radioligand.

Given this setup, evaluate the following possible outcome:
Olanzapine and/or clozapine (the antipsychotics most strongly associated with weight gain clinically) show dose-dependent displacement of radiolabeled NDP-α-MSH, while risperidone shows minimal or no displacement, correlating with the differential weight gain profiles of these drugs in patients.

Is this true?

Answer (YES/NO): NO